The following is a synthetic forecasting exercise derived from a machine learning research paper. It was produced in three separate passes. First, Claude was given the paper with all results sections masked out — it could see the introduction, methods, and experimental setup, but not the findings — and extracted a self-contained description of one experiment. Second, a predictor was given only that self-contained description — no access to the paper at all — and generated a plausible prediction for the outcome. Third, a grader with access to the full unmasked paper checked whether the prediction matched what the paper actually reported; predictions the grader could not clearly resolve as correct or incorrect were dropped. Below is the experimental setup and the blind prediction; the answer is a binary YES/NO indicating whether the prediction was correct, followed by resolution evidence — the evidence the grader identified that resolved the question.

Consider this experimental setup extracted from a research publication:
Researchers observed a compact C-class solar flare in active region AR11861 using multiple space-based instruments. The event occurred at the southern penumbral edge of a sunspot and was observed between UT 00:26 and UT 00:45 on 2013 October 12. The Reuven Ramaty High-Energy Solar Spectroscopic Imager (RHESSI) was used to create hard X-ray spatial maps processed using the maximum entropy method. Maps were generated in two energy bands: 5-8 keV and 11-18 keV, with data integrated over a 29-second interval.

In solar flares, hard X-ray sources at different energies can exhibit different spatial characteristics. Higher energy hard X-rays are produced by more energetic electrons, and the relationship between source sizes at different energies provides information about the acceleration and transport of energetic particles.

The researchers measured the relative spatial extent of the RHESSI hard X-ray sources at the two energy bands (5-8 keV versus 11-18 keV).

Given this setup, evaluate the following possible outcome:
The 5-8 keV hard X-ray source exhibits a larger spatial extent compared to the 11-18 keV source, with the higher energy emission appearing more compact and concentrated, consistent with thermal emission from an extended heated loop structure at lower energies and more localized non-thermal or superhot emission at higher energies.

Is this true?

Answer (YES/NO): YES